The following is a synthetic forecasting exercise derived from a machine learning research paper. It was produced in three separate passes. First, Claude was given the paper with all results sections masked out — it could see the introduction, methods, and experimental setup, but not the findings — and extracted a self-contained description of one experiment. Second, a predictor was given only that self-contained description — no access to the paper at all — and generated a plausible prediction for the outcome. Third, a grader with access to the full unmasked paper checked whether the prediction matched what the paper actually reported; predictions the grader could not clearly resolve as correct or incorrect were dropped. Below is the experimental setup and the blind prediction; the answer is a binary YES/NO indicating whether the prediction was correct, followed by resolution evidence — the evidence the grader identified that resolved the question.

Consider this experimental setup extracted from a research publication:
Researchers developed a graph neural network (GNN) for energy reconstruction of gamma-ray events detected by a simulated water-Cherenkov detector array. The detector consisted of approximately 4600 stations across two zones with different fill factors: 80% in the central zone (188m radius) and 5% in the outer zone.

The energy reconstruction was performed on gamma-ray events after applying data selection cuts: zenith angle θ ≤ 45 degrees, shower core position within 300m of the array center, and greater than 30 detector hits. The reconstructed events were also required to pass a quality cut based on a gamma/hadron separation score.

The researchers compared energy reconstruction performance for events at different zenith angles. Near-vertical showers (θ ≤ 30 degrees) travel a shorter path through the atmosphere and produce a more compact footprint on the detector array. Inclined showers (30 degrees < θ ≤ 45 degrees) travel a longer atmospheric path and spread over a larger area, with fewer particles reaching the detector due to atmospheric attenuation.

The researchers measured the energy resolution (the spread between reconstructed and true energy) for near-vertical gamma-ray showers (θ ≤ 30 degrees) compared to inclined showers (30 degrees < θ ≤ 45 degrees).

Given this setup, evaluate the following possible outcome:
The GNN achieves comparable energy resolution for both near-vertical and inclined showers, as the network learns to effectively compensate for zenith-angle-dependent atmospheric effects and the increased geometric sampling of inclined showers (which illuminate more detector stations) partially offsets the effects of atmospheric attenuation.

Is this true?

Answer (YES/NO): NO